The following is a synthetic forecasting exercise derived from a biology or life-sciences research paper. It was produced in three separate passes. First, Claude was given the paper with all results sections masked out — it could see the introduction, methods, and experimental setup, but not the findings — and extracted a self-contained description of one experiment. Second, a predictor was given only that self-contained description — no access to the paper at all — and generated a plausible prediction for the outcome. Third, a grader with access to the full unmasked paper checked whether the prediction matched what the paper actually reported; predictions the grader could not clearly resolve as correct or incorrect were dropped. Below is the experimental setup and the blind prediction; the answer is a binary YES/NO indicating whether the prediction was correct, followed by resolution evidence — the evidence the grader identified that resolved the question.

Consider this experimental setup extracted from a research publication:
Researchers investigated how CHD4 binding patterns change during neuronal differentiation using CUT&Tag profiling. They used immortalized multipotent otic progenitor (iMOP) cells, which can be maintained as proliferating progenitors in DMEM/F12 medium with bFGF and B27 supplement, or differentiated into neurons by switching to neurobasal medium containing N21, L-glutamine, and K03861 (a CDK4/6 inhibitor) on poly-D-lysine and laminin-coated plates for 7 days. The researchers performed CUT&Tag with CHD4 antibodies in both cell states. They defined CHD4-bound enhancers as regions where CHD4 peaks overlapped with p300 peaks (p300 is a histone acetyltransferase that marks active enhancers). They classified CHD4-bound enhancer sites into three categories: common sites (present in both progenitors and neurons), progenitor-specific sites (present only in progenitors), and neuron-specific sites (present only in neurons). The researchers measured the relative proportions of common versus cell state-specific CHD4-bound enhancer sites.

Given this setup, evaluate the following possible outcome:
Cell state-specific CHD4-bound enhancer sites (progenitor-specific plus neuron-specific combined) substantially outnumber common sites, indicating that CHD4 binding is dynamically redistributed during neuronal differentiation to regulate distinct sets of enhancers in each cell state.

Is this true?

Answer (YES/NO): YES